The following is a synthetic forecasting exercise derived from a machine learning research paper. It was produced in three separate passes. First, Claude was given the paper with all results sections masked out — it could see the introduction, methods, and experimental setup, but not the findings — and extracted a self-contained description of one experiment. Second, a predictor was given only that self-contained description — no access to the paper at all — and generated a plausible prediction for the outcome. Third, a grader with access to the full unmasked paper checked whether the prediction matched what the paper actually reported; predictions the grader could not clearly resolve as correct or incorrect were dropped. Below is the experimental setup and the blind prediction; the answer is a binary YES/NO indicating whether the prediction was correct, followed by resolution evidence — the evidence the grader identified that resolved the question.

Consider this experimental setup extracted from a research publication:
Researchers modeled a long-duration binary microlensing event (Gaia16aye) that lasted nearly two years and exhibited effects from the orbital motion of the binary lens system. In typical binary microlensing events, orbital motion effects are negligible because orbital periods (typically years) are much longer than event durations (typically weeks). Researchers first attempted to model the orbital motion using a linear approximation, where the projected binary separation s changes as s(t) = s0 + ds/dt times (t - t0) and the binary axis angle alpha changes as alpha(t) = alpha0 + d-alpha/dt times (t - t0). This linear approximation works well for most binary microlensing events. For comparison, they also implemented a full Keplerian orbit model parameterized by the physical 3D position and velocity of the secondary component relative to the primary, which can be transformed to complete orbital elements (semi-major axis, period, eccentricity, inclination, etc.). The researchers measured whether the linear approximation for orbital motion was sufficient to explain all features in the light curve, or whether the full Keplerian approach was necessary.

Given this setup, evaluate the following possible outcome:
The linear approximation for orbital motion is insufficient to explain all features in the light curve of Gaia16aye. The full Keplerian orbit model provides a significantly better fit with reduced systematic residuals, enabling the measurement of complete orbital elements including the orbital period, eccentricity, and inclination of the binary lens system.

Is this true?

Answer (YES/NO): YES